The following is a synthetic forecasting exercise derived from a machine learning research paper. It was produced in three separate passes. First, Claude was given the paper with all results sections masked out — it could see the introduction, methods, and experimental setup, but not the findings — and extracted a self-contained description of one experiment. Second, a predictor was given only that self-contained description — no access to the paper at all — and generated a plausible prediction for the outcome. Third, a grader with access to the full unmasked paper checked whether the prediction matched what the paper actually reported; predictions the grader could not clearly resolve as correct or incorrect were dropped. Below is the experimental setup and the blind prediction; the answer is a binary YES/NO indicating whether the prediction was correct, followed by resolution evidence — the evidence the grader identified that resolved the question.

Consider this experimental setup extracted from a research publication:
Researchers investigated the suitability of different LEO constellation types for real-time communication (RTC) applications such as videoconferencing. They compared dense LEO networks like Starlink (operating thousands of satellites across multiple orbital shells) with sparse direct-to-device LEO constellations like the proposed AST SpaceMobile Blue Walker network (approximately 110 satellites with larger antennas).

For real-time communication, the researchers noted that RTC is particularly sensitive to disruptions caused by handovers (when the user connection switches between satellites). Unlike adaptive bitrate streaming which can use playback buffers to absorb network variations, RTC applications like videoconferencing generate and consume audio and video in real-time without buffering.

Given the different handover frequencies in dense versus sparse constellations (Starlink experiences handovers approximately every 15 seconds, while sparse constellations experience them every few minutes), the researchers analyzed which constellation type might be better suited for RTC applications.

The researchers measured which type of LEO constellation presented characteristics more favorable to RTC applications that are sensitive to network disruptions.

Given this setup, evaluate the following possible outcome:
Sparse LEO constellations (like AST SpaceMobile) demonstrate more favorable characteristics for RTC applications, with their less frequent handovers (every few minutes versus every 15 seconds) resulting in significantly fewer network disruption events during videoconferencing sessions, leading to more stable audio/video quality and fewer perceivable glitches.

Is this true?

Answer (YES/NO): YES